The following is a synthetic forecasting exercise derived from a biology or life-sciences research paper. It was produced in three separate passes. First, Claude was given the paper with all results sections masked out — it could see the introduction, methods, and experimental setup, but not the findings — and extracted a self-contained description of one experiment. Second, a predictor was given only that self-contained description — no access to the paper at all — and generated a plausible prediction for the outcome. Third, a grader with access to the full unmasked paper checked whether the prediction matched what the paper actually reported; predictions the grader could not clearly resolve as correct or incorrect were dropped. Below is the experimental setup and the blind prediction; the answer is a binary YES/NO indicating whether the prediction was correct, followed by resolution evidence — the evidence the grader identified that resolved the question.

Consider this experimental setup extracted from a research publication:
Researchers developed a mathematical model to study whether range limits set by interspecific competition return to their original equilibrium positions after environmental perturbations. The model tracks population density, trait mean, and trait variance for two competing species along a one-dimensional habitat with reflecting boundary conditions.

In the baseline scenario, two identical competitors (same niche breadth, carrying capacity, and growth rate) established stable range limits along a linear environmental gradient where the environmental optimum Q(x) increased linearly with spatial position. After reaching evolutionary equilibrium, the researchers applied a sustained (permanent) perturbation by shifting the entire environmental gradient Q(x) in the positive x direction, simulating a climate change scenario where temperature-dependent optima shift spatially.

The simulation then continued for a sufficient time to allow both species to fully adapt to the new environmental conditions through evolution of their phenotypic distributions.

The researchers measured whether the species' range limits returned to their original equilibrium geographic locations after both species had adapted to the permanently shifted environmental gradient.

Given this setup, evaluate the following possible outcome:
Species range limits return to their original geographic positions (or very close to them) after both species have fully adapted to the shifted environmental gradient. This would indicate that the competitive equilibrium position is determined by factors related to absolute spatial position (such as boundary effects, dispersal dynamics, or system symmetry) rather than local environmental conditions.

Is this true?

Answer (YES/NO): NO